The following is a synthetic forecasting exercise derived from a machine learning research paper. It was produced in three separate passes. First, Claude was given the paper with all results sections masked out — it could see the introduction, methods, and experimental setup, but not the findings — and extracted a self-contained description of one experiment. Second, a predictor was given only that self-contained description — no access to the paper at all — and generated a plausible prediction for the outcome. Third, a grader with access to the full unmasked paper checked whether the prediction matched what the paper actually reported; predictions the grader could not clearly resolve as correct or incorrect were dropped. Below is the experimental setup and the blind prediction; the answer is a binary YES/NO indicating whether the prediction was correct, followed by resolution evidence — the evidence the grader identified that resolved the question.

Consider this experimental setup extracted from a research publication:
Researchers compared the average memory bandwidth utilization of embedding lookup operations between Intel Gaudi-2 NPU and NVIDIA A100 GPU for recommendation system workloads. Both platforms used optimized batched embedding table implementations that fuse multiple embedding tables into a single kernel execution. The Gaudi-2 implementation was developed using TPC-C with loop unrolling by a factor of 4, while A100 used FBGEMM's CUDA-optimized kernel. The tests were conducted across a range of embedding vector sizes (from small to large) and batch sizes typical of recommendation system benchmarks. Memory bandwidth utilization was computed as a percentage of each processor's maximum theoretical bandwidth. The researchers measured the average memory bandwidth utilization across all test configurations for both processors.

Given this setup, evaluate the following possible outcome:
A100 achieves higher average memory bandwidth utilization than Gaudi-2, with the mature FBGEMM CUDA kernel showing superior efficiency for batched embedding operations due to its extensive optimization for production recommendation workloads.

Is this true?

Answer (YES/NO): NO